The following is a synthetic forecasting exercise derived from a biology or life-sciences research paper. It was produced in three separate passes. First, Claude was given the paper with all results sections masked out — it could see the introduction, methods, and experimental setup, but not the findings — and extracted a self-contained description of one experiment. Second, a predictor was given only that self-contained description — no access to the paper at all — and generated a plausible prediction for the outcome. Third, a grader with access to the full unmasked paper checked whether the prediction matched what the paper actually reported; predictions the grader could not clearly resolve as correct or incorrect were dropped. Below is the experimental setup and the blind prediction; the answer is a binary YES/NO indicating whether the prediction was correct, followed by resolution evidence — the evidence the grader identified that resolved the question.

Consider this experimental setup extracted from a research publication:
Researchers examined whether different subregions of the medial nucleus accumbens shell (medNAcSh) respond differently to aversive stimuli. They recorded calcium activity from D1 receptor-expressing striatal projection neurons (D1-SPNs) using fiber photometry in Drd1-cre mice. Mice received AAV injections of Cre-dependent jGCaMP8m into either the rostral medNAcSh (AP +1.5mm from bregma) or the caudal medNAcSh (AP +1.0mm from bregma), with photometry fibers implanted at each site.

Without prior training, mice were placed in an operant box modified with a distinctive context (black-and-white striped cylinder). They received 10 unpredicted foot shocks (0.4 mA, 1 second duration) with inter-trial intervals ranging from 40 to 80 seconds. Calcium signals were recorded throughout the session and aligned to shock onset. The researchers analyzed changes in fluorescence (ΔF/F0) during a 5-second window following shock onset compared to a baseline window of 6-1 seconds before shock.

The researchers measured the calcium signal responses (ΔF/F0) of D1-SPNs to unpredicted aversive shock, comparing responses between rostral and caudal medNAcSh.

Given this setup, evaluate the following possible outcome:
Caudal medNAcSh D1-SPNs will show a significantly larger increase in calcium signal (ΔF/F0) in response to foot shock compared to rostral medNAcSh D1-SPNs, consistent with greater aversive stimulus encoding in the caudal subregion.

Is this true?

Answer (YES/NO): NO